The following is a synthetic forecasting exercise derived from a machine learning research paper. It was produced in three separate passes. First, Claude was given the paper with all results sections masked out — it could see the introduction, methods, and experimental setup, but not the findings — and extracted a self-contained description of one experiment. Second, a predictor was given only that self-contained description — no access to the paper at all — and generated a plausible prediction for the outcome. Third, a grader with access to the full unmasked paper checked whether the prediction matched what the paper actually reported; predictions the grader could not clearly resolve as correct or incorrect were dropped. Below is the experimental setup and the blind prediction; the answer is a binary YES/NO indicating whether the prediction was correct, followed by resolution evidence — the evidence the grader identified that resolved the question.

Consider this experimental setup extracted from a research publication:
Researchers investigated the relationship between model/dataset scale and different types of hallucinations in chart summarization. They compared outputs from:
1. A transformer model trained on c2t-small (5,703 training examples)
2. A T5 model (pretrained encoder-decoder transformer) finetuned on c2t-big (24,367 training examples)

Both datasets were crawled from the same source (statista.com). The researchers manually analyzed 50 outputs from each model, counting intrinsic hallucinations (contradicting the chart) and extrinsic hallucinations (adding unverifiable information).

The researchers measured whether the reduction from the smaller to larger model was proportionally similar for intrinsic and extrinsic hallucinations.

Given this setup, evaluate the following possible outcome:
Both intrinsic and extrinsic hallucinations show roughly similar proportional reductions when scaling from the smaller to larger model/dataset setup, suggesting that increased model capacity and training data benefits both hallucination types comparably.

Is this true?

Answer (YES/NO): NO